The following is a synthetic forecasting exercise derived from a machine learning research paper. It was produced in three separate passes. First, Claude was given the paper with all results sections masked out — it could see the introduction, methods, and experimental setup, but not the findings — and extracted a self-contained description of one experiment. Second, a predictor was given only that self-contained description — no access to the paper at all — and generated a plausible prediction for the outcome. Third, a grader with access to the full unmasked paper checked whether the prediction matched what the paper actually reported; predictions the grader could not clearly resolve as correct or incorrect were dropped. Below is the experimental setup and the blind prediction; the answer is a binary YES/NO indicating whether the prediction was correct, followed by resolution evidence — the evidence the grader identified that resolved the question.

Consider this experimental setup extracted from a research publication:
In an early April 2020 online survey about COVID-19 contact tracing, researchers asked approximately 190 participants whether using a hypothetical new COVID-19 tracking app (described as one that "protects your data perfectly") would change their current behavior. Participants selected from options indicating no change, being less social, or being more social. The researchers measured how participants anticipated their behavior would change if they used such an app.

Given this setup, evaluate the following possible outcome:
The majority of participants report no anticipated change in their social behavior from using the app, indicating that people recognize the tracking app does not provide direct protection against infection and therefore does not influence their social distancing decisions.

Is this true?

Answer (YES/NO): YES